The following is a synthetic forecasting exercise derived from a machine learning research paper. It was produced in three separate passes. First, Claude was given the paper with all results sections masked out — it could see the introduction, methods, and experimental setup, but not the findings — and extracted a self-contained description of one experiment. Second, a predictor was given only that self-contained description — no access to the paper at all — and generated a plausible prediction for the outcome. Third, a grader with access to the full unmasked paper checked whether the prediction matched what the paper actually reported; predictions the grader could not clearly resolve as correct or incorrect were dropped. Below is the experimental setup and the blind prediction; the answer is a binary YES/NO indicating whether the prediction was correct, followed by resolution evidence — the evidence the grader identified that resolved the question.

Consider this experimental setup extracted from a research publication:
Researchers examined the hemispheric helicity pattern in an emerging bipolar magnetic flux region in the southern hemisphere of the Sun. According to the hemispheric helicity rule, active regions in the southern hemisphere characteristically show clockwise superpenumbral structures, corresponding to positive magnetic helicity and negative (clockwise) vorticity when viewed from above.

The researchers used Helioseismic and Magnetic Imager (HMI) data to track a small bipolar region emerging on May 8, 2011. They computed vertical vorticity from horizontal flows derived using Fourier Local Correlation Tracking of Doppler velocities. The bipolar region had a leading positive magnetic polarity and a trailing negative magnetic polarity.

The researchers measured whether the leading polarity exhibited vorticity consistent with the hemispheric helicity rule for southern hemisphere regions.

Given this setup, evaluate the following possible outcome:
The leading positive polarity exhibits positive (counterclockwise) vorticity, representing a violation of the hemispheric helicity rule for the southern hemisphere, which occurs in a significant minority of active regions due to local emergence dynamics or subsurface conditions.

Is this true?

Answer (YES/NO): NO